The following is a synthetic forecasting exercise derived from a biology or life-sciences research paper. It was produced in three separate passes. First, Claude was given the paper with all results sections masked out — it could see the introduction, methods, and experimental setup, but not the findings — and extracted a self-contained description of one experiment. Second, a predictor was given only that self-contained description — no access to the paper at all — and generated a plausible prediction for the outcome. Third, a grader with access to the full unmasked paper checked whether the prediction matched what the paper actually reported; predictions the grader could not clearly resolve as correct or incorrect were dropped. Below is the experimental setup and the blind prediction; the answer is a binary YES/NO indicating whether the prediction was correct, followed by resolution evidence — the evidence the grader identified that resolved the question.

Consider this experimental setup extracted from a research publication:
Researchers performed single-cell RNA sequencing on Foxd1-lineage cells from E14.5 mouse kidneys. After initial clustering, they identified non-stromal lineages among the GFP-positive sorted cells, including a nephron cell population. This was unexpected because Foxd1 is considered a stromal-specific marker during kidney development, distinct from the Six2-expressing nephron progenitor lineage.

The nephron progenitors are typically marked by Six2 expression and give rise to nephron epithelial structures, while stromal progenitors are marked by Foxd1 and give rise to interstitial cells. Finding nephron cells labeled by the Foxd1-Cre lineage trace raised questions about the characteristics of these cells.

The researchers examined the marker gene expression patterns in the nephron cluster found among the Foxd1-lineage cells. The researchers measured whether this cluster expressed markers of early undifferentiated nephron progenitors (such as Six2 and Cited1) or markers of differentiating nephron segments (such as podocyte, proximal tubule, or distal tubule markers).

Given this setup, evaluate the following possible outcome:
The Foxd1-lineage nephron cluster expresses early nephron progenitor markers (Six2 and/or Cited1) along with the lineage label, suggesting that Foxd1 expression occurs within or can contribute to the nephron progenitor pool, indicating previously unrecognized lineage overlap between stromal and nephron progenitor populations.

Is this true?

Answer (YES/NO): YES